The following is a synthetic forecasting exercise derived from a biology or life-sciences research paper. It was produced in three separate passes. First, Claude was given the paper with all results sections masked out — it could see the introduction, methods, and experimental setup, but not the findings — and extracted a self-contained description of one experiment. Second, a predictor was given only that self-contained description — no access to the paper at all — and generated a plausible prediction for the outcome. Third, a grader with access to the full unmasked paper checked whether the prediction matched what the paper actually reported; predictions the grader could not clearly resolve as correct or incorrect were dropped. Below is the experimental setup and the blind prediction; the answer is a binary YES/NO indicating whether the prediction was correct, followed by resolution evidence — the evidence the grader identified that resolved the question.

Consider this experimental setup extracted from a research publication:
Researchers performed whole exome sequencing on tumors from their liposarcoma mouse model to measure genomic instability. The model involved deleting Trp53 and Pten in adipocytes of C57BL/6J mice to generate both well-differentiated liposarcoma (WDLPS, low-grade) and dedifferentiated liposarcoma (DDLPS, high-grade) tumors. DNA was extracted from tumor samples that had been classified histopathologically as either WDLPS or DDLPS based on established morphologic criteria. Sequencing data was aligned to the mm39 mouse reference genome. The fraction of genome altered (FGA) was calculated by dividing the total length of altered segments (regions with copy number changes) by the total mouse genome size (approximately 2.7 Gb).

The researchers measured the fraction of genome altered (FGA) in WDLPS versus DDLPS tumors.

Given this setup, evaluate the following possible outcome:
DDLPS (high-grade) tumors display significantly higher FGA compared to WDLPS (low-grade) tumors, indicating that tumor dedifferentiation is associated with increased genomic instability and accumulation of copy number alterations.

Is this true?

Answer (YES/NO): YES